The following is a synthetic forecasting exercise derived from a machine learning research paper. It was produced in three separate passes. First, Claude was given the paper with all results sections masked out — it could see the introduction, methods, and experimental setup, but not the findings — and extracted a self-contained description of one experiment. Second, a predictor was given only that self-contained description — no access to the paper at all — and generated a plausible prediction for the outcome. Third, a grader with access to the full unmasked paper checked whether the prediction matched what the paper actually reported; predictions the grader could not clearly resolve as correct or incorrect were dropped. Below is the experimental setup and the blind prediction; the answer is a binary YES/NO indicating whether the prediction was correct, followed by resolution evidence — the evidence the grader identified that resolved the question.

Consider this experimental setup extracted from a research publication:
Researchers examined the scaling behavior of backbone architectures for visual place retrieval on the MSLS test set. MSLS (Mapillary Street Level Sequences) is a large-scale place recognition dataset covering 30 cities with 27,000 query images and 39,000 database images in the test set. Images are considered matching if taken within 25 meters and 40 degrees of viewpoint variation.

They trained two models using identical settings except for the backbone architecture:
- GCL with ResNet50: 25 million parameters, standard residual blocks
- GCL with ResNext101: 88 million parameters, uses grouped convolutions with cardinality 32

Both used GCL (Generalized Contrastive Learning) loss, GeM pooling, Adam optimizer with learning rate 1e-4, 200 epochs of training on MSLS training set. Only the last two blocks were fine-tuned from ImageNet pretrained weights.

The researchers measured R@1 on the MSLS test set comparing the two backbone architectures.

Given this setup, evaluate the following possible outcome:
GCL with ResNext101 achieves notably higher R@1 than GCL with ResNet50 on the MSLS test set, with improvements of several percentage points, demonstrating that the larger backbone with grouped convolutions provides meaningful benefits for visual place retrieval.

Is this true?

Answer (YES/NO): YES